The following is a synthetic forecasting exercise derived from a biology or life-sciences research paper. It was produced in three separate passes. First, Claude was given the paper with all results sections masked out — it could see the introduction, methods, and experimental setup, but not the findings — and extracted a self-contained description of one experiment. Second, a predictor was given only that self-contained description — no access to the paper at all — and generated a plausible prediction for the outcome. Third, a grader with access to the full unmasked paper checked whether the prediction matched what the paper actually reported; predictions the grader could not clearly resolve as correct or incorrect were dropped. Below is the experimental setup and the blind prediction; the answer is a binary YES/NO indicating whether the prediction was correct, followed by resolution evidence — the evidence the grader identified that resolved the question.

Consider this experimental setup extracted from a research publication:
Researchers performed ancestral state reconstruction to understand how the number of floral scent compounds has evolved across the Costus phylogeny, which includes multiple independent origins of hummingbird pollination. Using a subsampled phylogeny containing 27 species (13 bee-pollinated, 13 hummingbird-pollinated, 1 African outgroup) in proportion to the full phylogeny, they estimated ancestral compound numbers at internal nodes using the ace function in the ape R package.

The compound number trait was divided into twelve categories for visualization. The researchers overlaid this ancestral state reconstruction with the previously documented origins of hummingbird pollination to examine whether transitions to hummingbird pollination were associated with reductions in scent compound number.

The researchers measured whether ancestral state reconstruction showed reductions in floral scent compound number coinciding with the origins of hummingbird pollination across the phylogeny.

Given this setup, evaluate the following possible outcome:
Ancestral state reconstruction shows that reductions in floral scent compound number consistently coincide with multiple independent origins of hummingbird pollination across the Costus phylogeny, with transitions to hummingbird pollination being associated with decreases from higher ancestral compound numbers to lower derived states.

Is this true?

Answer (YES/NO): YES